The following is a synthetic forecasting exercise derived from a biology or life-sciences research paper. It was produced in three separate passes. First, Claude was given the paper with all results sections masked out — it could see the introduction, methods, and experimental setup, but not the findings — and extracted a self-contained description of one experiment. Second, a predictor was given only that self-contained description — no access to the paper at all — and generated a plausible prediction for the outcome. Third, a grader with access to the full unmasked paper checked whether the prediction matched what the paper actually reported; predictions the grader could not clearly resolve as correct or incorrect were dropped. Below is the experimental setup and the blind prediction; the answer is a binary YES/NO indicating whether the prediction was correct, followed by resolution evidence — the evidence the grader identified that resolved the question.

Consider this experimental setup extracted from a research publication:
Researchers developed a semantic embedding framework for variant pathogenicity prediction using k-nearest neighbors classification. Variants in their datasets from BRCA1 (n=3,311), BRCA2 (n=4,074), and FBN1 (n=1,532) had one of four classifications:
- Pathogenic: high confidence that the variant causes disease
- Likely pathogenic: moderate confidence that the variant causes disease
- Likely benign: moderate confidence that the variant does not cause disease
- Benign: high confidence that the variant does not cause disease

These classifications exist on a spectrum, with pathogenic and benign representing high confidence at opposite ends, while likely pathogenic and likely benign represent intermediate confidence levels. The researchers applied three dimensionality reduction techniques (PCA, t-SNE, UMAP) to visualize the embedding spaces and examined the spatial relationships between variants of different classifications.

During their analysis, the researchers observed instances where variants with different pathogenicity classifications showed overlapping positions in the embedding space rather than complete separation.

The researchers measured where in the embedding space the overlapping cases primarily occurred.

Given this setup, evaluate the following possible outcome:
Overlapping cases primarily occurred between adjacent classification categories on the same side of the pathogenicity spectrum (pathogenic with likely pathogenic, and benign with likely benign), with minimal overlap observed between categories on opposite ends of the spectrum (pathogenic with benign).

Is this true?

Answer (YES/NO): NO